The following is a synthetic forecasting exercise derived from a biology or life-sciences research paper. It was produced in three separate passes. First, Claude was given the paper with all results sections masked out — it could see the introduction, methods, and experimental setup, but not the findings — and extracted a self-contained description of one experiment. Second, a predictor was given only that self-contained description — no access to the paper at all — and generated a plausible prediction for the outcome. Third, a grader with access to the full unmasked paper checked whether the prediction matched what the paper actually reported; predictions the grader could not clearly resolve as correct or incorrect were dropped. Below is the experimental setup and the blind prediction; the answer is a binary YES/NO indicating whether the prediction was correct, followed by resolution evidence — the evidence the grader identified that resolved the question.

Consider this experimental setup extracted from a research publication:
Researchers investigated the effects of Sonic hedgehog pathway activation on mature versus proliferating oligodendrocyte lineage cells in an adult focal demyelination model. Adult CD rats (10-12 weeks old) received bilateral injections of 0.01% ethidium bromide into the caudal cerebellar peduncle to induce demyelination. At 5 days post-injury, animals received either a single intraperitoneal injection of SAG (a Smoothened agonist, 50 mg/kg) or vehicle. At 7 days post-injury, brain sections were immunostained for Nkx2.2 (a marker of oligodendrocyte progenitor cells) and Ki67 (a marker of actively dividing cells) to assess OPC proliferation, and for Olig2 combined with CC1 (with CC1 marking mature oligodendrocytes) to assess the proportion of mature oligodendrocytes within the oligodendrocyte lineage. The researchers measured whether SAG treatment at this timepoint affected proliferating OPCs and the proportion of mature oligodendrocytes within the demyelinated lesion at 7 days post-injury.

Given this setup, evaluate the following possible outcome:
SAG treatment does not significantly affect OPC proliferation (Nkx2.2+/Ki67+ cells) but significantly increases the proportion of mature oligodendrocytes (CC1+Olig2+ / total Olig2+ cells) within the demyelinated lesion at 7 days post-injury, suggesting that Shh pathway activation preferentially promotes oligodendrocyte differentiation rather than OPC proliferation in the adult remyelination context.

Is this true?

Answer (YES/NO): NO